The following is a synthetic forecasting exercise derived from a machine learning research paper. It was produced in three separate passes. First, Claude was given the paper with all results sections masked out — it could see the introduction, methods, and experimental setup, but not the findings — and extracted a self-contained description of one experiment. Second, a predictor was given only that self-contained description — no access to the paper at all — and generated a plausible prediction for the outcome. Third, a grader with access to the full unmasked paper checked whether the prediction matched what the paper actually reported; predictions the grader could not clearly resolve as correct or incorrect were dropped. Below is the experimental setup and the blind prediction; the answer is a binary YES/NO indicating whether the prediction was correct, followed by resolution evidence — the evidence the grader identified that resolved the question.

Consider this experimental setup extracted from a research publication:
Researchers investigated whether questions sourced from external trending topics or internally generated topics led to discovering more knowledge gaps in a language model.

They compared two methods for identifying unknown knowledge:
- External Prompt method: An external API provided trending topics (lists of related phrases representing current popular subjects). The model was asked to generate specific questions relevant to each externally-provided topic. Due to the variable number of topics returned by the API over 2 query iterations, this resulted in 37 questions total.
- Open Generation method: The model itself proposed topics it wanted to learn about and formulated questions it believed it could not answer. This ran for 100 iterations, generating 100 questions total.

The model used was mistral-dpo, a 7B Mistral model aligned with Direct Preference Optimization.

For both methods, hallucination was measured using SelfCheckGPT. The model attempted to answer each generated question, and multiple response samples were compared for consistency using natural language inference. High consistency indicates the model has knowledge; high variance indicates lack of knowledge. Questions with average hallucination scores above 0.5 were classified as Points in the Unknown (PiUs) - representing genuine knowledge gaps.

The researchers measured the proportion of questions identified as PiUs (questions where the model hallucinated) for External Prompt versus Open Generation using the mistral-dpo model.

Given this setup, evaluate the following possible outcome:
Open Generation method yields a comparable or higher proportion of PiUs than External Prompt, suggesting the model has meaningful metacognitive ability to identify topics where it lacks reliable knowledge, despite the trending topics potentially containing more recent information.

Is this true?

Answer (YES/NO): YES